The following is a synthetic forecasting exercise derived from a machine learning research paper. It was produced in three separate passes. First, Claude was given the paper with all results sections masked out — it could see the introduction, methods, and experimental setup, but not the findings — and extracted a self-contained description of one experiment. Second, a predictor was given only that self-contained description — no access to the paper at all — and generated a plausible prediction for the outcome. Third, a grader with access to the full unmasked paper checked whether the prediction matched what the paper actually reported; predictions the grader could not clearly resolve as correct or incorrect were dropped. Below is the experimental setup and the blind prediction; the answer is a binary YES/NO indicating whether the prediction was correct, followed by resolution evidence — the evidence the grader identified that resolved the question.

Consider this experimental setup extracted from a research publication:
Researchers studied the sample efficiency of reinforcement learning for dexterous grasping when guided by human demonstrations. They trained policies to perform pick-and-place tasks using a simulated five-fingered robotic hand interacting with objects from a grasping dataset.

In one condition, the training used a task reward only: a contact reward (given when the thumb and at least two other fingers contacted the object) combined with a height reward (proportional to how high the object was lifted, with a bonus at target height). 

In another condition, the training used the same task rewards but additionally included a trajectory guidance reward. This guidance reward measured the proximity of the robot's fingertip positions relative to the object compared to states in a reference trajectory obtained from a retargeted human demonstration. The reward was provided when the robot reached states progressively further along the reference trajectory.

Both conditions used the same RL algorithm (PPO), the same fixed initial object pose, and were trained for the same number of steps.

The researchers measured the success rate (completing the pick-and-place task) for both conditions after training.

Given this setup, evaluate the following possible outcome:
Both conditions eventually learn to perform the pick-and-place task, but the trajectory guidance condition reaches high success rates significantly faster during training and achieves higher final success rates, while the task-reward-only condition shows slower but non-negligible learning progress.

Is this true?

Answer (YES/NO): NO